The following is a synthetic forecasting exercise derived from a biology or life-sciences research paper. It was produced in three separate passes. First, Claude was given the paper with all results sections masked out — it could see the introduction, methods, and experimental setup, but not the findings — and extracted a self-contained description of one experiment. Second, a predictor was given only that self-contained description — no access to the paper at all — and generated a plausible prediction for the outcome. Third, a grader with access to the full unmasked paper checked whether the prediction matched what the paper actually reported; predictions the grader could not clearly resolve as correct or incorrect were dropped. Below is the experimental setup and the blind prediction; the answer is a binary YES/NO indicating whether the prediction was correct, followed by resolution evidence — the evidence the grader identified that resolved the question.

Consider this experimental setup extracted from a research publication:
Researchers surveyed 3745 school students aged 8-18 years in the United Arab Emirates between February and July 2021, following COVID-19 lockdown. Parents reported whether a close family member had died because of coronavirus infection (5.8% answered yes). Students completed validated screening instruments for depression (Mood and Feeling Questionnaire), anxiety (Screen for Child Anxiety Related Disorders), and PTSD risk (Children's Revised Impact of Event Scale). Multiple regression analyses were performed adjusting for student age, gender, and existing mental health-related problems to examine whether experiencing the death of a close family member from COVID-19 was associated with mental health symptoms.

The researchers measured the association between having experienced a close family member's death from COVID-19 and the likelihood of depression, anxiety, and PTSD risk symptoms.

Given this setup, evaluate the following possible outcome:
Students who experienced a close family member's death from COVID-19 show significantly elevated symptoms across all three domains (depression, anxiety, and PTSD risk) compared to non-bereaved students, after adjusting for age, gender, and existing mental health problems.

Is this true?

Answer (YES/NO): YES